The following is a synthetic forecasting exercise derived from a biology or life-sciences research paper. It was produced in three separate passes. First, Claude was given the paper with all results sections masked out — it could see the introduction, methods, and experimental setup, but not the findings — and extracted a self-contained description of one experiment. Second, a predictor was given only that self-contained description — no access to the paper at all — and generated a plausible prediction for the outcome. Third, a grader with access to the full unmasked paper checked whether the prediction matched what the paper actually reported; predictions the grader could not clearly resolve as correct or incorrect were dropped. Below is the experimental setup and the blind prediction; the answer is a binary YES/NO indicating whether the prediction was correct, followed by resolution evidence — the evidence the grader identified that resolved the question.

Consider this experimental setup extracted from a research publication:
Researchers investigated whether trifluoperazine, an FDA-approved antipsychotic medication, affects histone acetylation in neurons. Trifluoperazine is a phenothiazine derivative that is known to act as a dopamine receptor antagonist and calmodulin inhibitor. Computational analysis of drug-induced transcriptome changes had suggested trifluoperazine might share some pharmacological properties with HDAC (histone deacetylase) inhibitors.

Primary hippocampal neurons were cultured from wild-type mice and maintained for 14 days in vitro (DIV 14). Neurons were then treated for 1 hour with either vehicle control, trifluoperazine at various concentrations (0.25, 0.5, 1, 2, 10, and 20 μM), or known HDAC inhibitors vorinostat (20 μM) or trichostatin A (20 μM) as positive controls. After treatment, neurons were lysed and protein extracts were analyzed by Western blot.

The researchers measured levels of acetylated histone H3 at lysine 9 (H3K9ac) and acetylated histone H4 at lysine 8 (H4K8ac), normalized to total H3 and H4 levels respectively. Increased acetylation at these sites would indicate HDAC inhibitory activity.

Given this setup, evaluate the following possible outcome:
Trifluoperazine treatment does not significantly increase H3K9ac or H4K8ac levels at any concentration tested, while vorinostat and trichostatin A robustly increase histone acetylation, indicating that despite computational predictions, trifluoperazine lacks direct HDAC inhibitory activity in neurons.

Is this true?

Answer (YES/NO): YES